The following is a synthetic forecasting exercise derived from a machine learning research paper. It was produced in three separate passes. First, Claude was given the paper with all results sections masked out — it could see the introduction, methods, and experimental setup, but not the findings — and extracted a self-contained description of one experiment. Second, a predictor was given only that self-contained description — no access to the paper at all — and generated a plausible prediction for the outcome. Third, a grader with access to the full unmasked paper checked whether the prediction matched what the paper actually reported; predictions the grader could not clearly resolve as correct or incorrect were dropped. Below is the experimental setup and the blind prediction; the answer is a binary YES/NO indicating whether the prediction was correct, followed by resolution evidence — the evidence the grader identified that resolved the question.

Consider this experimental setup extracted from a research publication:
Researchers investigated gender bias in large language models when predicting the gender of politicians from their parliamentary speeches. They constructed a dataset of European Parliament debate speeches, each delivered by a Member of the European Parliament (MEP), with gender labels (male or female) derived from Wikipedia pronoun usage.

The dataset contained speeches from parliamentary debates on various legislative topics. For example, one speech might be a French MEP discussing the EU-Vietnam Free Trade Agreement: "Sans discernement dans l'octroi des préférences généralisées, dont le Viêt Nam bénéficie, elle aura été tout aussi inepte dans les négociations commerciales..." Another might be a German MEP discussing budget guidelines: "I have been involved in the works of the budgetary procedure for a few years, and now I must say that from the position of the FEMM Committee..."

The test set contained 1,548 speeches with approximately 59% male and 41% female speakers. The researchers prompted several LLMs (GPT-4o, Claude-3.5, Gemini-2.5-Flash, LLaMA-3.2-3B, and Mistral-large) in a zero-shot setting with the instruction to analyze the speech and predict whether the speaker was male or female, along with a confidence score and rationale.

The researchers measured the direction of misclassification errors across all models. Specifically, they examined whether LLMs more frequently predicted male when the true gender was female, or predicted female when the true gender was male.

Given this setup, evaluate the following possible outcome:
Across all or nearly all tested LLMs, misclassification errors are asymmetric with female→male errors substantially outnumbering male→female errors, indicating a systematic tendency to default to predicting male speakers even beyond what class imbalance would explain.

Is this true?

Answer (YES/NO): YES